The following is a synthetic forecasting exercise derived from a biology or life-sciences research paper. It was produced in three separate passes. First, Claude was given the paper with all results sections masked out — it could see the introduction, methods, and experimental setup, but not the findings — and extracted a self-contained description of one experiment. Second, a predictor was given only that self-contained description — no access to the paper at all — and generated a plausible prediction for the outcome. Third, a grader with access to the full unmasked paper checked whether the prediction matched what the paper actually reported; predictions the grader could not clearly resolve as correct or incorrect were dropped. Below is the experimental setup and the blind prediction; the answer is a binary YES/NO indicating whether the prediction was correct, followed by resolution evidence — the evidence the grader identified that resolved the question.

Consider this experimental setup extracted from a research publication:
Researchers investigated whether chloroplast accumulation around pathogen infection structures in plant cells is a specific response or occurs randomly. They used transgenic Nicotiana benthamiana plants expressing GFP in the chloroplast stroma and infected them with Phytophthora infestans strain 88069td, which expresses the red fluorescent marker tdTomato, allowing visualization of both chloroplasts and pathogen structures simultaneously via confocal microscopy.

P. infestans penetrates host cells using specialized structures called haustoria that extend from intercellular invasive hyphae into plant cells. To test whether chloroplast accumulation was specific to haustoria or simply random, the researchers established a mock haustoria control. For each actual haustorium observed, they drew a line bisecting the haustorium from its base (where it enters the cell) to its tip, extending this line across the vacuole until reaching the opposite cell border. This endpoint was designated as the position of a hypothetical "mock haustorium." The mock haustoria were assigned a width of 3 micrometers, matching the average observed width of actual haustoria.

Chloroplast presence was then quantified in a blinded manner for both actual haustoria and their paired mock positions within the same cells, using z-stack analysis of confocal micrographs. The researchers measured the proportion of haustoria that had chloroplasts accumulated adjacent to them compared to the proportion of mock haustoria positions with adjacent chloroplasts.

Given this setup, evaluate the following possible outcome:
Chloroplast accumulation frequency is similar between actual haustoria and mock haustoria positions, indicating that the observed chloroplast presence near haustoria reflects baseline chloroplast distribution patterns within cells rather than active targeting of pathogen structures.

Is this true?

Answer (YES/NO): NO